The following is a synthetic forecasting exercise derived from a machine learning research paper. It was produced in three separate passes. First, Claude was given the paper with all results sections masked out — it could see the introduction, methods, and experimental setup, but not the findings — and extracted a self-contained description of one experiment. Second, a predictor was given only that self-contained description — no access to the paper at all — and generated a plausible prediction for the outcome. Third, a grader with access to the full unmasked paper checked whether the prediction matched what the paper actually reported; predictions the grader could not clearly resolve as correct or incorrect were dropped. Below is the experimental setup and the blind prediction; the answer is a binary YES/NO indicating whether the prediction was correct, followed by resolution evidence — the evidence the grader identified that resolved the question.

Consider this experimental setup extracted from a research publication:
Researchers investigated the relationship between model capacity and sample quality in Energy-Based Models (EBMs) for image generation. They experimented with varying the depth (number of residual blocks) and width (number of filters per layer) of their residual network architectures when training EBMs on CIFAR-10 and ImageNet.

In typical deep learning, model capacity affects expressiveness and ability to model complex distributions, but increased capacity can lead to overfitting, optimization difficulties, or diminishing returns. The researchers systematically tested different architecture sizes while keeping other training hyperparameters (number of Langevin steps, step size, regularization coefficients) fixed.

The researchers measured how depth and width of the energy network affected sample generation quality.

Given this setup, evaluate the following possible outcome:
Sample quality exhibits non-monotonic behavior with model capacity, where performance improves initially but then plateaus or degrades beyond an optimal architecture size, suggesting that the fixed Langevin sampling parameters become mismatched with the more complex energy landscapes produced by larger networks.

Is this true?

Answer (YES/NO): NO